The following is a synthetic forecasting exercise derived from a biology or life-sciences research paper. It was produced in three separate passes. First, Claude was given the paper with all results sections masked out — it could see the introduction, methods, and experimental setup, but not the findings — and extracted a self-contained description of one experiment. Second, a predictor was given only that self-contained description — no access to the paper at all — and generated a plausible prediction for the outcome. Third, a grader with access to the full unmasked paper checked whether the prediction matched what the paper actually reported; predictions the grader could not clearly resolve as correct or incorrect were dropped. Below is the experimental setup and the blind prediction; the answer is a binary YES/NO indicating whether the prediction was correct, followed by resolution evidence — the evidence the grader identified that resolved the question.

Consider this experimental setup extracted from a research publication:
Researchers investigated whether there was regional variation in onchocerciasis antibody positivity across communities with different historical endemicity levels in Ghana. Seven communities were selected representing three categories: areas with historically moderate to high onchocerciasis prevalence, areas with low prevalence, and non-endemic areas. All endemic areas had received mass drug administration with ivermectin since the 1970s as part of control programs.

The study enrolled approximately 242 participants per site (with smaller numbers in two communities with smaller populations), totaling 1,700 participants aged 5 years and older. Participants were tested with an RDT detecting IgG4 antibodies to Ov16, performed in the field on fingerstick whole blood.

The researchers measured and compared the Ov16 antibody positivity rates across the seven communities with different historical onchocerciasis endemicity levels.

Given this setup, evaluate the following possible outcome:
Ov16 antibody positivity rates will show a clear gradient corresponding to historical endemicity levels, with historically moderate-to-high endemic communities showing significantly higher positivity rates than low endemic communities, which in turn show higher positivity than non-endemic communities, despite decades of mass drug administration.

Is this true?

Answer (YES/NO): YES